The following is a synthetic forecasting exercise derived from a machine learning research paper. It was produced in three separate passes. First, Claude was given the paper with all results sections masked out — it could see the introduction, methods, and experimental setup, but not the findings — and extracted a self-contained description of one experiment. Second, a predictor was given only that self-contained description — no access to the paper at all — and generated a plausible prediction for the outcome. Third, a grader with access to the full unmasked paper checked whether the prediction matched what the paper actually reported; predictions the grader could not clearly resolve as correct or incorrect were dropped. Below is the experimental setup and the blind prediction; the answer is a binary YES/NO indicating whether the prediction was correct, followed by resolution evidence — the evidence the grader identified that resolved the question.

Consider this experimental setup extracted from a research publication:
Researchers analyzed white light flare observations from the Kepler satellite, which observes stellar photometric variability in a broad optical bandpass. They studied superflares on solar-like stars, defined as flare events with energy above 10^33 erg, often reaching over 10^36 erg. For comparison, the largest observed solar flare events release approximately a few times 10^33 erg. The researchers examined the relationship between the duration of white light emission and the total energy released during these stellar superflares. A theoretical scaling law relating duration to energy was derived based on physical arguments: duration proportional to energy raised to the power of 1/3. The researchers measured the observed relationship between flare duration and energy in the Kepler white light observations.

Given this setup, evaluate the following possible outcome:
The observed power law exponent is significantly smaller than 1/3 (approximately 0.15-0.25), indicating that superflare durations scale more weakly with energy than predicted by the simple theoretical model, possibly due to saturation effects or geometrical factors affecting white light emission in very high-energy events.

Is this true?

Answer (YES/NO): NO